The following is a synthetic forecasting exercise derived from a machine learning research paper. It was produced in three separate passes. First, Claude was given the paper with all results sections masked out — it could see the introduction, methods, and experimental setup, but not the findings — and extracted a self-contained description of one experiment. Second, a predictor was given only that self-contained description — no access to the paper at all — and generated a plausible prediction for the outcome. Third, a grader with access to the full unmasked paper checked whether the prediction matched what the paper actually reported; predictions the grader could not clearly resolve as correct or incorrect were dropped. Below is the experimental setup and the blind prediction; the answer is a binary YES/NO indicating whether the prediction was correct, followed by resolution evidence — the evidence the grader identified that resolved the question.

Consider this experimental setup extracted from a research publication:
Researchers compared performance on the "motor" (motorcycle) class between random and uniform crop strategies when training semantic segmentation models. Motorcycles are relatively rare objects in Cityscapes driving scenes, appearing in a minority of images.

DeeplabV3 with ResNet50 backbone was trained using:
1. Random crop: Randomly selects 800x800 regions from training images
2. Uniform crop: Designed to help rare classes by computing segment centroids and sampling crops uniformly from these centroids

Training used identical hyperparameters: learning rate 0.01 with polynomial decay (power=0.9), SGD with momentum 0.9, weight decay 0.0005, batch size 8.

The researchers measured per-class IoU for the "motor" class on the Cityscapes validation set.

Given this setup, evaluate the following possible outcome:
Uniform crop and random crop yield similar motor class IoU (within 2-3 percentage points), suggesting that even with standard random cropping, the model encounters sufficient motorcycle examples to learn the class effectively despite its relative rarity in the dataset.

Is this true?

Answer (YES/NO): YES